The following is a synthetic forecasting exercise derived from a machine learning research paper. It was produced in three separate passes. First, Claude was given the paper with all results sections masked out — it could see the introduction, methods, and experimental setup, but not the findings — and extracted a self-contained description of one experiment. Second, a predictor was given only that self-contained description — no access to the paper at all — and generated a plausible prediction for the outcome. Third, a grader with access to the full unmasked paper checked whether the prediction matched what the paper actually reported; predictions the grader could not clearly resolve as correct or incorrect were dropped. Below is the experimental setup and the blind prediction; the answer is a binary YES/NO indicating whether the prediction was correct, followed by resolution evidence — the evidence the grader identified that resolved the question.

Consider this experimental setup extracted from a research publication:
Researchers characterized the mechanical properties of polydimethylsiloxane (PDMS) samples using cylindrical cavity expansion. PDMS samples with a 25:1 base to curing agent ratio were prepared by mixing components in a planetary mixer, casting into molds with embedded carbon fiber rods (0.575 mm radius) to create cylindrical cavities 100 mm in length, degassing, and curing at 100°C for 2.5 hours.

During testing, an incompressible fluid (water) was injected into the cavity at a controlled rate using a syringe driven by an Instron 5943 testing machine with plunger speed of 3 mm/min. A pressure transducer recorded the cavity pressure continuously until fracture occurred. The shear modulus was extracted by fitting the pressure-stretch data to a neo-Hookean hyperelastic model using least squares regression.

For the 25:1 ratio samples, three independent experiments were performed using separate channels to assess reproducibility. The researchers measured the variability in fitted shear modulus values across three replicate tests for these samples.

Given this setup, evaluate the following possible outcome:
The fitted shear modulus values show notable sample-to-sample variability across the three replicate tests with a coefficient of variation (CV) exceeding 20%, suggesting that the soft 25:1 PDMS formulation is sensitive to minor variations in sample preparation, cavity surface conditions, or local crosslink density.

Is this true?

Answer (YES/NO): NO